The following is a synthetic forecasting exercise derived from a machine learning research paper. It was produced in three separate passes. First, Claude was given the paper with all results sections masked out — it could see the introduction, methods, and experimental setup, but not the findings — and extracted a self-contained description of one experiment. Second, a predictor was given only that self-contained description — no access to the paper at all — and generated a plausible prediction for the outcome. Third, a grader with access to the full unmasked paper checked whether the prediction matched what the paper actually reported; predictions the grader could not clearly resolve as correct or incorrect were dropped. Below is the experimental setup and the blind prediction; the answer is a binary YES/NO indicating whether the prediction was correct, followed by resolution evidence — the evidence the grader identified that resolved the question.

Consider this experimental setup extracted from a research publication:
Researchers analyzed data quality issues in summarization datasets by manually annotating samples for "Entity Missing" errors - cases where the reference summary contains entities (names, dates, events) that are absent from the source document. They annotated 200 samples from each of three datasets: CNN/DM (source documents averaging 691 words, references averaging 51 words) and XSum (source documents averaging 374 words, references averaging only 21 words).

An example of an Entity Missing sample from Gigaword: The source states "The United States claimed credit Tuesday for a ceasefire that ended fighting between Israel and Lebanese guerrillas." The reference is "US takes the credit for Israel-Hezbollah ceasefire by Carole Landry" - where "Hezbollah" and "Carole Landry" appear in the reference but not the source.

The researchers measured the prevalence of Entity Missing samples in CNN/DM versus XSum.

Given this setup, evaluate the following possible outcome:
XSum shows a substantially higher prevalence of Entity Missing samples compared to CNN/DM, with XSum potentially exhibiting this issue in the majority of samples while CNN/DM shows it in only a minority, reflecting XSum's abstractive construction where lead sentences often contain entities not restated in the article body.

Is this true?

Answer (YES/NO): YES